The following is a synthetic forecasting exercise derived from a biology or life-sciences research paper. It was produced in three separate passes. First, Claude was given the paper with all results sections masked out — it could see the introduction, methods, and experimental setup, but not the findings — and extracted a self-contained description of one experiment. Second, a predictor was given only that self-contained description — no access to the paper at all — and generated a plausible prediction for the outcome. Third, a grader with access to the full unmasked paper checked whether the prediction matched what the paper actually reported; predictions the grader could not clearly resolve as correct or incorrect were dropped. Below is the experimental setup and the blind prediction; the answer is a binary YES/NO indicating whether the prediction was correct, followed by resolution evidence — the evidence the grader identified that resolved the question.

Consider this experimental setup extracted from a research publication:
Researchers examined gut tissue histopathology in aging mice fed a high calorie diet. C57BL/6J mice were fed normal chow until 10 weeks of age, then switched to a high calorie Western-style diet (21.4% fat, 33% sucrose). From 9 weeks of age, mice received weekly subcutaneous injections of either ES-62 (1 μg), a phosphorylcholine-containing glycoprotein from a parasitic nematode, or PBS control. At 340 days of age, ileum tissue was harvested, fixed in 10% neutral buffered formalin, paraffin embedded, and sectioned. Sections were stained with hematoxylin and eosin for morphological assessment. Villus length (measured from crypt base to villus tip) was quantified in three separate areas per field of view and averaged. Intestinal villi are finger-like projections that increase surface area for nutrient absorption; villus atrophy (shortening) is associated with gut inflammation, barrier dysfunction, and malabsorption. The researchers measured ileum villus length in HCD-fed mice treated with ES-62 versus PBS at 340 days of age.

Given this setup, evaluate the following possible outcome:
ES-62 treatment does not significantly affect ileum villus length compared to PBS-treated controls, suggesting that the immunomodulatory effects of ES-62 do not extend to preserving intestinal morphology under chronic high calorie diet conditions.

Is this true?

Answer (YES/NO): NO